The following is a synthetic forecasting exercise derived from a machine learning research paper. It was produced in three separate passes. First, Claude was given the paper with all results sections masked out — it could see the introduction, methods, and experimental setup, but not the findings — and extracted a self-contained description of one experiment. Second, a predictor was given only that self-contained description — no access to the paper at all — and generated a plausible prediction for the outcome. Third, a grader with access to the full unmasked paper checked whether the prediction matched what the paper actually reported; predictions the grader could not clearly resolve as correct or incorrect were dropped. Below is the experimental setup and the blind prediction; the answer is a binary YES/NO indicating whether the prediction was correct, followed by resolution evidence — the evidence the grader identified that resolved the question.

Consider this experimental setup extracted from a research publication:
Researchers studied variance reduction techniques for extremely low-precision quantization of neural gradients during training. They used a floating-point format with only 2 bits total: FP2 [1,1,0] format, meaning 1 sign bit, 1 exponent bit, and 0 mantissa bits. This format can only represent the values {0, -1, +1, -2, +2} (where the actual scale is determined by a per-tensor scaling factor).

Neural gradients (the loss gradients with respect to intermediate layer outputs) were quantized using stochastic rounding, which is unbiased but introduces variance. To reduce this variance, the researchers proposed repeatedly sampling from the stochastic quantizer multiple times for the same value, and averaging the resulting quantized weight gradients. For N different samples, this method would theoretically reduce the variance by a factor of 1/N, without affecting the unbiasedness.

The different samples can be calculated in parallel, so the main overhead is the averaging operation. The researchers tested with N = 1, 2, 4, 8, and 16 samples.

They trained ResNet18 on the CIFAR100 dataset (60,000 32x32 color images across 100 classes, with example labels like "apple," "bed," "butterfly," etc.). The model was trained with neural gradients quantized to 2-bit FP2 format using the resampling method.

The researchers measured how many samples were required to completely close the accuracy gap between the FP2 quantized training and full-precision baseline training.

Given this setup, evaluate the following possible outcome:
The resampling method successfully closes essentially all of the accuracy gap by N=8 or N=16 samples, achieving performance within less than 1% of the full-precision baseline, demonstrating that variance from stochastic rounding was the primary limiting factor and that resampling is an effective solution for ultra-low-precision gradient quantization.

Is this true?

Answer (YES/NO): YES